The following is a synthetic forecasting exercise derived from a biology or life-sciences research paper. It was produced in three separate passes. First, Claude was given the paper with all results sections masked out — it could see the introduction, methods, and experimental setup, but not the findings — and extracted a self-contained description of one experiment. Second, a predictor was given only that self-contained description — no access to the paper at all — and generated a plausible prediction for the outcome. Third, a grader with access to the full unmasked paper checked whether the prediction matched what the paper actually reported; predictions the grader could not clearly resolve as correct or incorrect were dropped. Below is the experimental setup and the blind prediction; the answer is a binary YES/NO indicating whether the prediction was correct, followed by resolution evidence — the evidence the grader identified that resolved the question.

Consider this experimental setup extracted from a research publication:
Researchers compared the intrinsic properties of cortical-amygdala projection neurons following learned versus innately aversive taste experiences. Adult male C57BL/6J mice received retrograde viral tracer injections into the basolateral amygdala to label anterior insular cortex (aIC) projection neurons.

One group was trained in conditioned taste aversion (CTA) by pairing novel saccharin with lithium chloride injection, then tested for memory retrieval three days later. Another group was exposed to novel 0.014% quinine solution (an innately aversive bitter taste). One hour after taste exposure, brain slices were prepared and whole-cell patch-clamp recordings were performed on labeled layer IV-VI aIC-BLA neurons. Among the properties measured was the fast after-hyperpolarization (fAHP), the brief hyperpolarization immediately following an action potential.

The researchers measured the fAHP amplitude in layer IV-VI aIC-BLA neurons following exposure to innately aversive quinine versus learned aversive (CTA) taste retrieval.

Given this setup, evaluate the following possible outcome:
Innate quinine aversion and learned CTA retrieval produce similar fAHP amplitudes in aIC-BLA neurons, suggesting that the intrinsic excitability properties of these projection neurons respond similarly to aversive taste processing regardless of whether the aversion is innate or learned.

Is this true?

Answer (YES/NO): NO